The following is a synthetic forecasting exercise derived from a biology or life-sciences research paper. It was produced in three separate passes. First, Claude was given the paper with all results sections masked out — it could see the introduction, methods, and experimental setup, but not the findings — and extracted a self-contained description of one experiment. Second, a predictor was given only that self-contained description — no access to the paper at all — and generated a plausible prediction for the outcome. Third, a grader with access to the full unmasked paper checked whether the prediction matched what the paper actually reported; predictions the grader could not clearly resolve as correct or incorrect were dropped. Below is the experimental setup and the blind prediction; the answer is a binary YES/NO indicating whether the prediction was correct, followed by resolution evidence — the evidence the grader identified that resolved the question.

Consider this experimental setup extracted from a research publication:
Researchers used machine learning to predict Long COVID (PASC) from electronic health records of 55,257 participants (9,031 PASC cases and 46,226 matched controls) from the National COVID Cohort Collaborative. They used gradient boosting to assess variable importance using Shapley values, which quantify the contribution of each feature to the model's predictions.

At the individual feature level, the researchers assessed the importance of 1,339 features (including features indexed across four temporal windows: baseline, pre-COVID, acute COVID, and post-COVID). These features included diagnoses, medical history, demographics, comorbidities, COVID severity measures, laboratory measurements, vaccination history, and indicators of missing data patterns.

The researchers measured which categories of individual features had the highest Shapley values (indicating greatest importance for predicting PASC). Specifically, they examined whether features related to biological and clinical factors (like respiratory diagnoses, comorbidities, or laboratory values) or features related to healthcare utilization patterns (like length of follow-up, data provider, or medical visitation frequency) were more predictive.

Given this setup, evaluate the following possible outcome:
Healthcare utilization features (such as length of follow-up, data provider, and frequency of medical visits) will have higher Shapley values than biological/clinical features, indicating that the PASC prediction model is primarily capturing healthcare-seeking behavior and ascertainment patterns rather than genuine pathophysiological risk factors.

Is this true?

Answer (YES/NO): YES